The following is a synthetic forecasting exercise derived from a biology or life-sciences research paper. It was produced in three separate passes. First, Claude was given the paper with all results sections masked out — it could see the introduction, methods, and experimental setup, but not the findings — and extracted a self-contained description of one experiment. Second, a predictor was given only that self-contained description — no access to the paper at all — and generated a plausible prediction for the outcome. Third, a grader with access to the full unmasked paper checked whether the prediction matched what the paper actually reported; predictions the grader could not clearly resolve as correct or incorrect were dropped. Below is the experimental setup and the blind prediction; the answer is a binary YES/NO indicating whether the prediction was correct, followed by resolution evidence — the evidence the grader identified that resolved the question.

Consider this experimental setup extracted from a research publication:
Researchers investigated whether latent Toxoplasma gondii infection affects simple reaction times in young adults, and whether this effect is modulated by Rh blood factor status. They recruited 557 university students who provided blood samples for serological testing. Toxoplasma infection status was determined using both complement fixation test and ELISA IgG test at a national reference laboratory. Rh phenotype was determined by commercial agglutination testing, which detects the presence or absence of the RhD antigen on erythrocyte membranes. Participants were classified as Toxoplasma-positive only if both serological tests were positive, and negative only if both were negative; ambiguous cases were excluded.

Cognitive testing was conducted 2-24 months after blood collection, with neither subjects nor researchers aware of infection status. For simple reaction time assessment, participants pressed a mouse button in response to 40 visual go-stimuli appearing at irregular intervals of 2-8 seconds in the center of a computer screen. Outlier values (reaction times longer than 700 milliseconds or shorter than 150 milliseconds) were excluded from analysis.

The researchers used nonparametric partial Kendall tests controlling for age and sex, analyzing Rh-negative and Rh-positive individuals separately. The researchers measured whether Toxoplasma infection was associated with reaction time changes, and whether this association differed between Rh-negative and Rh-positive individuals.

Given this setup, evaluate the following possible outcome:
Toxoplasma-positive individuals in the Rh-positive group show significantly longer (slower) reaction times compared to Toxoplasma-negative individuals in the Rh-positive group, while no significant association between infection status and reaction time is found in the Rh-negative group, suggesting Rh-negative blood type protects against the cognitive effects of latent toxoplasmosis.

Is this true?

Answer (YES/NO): NO